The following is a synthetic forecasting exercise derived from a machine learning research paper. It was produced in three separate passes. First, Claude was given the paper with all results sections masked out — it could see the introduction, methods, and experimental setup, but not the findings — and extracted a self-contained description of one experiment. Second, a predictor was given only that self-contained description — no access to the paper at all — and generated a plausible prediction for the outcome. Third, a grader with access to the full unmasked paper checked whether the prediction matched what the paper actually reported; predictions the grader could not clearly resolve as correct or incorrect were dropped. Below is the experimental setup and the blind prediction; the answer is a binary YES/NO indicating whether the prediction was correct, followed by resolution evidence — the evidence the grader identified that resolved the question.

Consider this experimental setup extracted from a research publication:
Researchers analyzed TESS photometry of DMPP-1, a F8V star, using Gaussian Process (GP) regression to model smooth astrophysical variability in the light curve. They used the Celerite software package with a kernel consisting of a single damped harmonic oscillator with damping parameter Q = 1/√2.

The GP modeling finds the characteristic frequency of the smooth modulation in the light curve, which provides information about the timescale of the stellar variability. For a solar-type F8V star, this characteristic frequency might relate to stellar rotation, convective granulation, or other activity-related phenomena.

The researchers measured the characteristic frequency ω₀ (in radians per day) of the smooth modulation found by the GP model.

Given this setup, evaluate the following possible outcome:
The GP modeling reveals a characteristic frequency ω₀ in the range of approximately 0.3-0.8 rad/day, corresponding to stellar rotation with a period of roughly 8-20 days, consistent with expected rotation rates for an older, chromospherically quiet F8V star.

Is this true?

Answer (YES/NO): NO